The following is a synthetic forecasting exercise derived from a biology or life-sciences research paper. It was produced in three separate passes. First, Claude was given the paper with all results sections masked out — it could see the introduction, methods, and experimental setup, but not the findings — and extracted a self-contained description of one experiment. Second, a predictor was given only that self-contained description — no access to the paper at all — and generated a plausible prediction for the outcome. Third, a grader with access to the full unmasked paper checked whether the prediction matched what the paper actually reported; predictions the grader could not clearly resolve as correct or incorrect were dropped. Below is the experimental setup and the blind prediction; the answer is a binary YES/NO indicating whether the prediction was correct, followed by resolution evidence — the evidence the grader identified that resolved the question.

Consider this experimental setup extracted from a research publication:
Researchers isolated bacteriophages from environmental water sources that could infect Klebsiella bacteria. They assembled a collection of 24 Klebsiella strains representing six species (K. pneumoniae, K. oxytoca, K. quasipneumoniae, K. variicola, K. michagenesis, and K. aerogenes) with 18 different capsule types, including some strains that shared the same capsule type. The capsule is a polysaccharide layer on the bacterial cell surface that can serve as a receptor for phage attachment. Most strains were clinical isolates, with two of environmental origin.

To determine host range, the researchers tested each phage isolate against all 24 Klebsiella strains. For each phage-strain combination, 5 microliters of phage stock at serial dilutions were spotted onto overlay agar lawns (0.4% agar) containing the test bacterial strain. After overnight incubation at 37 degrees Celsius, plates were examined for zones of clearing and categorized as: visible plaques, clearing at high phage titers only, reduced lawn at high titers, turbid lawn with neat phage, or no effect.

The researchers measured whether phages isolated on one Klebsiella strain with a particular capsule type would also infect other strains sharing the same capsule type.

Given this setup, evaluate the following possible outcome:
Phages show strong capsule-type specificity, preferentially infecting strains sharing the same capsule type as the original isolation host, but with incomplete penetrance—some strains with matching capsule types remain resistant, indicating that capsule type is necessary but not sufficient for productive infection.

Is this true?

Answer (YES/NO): NO